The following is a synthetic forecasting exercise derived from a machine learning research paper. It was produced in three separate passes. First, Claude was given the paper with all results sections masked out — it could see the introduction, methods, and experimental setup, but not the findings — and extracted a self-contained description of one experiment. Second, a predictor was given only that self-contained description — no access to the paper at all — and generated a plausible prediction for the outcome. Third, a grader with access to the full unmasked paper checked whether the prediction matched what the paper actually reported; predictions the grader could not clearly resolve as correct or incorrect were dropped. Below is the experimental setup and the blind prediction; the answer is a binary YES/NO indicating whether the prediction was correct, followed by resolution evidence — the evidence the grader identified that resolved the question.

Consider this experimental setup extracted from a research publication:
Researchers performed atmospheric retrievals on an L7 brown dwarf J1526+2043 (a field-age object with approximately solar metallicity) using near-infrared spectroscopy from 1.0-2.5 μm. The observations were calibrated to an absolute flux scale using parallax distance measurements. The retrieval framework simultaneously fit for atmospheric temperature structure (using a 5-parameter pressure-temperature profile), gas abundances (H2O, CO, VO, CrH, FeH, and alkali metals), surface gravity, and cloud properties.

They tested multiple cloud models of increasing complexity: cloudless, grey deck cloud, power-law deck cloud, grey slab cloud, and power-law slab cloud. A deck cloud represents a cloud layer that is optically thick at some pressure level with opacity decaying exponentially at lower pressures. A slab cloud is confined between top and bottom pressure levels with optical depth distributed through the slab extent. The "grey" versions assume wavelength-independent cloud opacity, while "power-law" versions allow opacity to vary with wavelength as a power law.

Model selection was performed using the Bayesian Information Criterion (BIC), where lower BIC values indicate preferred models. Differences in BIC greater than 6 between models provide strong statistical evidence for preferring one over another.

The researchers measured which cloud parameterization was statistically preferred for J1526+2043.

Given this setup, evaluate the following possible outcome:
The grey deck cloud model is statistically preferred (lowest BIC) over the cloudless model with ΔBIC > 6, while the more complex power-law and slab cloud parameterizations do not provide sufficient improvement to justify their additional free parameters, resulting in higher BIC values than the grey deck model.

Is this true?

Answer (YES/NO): NO